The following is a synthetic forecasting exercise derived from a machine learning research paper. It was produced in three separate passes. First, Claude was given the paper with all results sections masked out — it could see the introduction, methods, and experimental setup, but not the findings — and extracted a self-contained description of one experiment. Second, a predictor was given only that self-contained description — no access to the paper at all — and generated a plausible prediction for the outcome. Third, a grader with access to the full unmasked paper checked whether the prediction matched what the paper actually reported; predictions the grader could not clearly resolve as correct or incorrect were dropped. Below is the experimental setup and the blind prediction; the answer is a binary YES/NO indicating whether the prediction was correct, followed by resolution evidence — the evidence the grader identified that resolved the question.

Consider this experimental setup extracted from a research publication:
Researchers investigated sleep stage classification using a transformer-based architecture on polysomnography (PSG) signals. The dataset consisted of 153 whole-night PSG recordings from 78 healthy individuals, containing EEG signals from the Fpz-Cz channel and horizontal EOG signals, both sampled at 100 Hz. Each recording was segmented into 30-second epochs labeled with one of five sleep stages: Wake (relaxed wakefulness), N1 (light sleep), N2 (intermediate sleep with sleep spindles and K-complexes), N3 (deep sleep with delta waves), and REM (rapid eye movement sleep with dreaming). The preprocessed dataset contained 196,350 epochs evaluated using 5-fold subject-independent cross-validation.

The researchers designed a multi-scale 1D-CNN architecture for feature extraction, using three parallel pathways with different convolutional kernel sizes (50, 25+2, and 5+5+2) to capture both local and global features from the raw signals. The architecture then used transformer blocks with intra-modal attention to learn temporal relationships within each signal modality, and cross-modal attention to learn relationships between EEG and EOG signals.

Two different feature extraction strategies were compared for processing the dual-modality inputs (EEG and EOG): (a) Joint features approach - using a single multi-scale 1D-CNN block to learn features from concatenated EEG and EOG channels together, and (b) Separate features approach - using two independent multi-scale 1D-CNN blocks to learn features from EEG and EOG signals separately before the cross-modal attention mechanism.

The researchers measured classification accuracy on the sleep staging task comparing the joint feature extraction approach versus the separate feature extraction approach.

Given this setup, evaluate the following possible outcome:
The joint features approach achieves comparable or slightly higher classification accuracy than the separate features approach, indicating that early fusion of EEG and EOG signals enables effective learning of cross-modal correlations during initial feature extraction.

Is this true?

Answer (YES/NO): NO